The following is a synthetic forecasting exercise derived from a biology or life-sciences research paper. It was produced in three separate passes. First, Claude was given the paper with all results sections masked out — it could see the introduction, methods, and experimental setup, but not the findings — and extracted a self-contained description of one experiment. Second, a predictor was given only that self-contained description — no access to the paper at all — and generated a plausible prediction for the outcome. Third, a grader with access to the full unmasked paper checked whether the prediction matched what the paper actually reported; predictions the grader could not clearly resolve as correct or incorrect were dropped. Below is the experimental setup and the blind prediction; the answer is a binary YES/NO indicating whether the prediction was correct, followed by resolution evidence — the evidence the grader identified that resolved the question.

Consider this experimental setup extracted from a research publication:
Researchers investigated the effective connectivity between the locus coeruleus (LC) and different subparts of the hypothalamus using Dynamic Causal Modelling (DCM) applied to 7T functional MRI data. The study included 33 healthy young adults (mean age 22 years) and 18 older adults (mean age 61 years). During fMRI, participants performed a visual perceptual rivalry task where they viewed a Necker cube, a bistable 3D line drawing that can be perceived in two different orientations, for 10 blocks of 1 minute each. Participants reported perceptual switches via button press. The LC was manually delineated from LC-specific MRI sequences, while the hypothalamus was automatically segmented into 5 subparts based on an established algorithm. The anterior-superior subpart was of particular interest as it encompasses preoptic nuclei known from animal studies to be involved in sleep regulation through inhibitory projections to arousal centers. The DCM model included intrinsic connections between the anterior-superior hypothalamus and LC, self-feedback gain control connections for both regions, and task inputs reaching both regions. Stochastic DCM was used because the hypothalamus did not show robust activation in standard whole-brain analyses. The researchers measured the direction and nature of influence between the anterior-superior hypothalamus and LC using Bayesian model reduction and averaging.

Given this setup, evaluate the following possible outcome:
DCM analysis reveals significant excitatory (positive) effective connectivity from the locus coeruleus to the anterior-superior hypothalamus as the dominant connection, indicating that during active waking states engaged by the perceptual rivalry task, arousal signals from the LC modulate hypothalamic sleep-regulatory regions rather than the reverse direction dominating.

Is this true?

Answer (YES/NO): NO